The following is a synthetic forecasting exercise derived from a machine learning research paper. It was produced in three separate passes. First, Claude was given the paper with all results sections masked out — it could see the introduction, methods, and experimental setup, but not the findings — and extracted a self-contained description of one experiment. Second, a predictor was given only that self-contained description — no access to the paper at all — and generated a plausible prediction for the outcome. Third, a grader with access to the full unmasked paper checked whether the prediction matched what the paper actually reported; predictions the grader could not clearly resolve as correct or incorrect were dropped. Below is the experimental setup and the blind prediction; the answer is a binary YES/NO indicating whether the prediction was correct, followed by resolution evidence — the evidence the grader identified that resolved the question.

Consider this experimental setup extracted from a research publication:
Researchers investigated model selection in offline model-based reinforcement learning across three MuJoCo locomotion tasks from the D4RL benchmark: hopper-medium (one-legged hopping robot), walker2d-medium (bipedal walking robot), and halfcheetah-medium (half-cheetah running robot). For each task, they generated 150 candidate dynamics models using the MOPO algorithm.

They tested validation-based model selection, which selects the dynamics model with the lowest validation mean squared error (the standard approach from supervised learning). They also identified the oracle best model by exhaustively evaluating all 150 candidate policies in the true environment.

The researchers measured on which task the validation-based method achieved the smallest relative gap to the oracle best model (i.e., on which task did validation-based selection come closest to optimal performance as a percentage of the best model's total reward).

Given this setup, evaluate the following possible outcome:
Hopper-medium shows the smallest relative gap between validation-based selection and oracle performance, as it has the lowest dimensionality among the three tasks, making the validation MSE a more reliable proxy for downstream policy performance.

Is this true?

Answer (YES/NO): NO